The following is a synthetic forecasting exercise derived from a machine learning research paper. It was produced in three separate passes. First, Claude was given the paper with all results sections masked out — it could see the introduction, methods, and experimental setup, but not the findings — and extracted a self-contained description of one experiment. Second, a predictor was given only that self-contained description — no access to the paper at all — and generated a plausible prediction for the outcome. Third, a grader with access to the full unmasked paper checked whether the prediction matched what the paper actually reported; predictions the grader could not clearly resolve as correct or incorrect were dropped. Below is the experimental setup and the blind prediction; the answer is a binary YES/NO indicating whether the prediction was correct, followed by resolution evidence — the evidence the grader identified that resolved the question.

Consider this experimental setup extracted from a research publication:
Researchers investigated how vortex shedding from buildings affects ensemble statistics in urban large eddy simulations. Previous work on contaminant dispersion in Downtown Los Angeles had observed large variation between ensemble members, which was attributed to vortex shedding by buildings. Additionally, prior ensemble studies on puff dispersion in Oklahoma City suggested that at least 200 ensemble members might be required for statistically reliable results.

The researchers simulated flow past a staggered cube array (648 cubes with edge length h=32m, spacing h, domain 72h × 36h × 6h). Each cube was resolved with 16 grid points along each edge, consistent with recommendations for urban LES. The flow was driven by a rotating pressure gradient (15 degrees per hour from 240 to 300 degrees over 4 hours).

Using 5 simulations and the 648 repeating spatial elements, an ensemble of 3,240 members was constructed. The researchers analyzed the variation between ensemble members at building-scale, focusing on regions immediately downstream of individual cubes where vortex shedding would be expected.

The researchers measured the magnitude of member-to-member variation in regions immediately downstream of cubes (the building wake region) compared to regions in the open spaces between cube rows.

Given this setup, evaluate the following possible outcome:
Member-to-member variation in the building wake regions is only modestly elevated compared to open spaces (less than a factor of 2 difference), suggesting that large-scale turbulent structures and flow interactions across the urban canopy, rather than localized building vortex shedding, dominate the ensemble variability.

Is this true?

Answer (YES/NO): NO